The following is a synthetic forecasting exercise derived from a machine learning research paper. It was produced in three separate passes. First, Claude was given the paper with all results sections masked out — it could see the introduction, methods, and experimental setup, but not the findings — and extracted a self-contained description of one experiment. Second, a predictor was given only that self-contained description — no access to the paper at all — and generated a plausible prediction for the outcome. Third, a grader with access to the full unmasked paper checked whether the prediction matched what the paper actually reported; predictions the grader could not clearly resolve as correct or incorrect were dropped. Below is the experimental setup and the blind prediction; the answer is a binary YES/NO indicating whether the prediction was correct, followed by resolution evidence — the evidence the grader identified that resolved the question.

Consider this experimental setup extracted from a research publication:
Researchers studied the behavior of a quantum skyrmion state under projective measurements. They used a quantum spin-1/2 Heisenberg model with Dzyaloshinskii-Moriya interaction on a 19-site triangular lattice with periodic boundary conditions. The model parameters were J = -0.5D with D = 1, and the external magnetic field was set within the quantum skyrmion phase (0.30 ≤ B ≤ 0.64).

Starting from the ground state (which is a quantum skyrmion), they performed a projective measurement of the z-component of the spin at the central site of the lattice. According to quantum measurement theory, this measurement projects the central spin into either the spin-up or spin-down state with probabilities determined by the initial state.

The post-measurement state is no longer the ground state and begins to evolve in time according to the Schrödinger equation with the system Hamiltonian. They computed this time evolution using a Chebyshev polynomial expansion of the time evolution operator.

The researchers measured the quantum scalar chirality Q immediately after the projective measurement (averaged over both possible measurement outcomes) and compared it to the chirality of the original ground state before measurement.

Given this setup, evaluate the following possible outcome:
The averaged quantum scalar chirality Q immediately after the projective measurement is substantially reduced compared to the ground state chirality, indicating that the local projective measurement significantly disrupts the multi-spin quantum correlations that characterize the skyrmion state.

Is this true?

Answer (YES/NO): NO